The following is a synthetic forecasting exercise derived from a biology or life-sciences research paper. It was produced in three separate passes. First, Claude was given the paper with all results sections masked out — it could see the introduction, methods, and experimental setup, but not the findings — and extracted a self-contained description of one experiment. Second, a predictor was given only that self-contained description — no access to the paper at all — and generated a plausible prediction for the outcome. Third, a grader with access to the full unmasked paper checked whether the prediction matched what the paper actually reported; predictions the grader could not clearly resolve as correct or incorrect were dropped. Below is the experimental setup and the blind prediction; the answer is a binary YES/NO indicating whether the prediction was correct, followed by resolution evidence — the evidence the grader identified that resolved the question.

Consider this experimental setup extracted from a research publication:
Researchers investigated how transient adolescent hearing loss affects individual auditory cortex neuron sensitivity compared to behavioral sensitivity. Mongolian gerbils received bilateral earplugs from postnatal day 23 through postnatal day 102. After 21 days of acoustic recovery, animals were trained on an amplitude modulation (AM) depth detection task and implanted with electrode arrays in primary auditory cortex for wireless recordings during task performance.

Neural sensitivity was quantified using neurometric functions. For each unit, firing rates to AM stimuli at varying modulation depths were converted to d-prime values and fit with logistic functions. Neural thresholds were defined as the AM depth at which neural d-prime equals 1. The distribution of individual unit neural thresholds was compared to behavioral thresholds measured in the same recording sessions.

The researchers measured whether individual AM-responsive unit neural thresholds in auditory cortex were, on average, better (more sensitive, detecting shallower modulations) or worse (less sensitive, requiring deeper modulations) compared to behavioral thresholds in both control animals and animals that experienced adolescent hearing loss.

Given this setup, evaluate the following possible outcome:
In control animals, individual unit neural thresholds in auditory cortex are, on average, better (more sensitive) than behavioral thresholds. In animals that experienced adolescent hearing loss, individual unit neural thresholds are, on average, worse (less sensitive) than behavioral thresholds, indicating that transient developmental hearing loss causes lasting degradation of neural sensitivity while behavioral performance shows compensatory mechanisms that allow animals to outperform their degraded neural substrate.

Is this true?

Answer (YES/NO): NO